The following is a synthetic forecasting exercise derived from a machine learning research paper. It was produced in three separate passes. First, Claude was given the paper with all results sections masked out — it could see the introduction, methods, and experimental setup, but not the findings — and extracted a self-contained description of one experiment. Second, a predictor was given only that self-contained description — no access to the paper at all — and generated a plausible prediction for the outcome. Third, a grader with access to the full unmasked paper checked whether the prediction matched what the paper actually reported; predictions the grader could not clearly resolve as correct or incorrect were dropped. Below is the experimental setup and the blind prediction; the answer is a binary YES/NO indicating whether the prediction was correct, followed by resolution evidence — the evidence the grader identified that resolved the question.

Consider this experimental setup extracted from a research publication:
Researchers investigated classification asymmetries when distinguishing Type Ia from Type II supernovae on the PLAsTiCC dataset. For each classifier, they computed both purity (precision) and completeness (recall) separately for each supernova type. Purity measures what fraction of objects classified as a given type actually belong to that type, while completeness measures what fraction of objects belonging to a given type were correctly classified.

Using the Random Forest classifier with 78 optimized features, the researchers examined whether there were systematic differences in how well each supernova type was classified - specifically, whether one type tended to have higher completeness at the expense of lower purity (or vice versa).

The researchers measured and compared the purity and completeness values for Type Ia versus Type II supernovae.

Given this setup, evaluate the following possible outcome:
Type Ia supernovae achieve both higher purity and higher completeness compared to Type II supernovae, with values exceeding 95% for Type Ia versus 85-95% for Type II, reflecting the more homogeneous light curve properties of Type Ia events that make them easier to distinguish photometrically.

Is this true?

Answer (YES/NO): NO